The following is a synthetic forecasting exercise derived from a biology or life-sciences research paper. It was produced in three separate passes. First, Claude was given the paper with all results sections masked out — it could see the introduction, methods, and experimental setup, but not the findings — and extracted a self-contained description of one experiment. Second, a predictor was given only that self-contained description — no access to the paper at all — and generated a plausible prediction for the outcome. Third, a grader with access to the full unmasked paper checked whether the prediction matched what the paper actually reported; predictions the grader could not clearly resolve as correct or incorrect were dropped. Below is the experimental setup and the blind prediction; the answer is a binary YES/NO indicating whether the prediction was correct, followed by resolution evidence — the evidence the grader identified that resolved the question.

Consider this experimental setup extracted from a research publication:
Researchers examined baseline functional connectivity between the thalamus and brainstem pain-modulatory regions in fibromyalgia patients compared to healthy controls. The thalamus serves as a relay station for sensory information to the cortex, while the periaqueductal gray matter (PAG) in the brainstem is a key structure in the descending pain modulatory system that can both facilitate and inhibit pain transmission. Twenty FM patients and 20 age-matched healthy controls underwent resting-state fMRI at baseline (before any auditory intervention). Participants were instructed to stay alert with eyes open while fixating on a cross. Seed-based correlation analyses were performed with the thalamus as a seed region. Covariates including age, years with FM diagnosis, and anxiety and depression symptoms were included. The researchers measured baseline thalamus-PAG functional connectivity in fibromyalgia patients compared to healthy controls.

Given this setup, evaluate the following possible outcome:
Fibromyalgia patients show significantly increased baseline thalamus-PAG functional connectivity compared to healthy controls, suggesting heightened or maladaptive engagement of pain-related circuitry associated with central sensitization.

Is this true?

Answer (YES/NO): YES